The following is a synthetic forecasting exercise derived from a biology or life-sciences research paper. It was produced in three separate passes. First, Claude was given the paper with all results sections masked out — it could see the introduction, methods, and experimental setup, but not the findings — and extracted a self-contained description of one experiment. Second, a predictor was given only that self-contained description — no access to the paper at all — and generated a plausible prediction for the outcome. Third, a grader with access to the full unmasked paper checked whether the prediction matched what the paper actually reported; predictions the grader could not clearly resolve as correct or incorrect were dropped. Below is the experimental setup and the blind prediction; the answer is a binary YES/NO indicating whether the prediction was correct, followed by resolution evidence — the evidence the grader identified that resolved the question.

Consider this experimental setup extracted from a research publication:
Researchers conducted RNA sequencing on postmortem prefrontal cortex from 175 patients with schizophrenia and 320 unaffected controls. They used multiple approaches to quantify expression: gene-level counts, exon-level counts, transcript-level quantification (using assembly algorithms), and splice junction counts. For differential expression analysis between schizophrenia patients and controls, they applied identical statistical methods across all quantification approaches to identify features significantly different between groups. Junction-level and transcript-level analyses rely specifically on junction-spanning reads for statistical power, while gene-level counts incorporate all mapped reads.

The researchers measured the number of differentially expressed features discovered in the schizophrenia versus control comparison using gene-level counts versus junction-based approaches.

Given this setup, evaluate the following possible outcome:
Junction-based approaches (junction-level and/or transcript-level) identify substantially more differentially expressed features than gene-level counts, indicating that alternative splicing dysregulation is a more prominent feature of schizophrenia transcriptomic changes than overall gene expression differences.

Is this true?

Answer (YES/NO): NO